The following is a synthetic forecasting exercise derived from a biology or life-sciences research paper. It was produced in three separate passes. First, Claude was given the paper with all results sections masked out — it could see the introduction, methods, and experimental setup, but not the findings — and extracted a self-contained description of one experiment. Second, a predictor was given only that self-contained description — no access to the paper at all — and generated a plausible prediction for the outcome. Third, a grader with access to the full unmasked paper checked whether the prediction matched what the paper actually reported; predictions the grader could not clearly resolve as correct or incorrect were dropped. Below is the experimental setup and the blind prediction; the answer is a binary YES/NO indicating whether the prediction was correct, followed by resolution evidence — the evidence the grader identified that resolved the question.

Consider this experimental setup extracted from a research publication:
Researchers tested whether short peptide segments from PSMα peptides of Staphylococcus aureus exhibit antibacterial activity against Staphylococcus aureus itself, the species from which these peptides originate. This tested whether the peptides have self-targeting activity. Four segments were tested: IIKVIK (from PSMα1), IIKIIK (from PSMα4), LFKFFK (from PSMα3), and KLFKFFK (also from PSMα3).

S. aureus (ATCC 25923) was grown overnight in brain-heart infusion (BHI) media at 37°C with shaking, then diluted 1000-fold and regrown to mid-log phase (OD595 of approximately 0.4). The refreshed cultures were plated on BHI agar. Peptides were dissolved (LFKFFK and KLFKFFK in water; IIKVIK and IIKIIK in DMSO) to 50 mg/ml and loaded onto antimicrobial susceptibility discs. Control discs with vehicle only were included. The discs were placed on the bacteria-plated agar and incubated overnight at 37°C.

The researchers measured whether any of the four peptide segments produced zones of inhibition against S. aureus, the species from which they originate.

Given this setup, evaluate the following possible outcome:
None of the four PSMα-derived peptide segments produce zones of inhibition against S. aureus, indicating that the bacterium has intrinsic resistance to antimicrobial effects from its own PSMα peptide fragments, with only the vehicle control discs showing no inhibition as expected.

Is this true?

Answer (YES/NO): YES